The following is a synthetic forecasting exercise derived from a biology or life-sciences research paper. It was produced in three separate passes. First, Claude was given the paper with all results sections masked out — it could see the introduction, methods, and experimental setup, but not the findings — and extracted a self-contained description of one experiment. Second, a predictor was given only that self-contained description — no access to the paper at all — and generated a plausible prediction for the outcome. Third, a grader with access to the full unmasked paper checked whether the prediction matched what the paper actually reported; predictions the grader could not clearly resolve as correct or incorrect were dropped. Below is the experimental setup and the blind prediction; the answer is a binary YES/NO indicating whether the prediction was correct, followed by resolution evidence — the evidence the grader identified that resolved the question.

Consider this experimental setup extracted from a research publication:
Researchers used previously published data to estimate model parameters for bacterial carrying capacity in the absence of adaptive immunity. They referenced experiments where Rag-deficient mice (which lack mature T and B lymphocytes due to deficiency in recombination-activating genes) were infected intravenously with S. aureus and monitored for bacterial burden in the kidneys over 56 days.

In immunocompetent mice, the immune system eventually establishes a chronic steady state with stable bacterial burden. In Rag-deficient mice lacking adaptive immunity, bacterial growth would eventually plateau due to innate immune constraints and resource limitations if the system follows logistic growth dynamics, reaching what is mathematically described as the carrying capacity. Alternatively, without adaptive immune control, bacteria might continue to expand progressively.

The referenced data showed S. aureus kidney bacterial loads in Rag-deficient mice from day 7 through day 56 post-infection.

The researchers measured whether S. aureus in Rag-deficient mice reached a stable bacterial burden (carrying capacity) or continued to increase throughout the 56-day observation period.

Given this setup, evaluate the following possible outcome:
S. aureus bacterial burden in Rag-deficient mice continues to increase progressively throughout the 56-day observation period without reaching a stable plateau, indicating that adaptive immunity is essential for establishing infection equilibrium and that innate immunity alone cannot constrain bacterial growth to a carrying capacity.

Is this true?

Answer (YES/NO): NO